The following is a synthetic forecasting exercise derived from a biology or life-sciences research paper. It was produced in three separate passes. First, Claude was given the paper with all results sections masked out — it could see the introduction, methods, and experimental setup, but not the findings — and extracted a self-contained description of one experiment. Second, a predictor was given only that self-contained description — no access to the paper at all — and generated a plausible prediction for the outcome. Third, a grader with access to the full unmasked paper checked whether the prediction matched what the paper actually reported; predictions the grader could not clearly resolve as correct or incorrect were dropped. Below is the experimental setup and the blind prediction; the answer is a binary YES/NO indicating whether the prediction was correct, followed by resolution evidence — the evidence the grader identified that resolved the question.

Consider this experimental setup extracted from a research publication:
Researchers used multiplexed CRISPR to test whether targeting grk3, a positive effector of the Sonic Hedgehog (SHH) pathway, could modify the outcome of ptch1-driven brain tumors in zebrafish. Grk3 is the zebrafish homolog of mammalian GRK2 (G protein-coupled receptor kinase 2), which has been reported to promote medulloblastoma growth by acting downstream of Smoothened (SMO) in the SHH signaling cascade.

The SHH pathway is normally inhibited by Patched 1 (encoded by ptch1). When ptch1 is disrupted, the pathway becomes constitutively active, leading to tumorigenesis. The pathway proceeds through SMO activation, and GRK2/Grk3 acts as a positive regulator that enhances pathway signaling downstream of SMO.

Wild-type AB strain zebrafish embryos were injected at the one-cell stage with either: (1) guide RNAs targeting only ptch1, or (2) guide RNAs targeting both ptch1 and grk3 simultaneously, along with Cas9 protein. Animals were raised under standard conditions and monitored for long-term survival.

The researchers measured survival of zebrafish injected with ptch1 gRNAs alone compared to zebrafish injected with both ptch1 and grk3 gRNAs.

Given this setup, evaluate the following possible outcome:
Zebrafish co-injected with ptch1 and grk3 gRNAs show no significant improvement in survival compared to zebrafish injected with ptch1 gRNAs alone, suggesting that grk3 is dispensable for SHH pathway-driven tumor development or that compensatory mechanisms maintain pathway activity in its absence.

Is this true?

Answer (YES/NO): NO